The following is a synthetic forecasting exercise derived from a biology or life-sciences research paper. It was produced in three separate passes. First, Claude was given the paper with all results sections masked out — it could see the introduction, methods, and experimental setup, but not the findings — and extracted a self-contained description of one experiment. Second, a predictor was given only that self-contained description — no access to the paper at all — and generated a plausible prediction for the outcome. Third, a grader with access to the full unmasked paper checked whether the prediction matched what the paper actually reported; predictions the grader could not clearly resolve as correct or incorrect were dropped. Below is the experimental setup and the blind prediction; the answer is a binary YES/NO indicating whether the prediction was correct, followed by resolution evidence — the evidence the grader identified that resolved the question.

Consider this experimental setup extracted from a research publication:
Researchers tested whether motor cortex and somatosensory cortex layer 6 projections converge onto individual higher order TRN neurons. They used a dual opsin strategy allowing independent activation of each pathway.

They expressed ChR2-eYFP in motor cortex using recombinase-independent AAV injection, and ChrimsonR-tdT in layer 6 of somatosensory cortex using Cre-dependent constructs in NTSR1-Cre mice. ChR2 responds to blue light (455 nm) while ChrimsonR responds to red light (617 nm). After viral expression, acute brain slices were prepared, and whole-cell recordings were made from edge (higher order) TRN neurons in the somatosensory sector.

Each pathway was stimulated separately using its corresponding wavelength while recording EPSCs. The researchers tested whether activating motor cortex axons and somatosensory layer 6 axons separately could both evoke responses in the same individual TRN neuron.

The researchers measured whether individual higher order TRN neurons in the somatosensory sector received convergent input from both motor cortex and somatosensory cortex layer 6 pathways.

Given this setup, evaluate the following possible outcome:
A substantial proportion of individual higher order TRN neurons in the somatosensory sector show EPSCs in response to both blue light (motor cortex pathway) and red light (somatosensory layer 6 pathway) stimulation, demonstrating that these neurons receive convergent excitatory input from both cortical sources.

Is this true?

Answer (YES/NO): YES